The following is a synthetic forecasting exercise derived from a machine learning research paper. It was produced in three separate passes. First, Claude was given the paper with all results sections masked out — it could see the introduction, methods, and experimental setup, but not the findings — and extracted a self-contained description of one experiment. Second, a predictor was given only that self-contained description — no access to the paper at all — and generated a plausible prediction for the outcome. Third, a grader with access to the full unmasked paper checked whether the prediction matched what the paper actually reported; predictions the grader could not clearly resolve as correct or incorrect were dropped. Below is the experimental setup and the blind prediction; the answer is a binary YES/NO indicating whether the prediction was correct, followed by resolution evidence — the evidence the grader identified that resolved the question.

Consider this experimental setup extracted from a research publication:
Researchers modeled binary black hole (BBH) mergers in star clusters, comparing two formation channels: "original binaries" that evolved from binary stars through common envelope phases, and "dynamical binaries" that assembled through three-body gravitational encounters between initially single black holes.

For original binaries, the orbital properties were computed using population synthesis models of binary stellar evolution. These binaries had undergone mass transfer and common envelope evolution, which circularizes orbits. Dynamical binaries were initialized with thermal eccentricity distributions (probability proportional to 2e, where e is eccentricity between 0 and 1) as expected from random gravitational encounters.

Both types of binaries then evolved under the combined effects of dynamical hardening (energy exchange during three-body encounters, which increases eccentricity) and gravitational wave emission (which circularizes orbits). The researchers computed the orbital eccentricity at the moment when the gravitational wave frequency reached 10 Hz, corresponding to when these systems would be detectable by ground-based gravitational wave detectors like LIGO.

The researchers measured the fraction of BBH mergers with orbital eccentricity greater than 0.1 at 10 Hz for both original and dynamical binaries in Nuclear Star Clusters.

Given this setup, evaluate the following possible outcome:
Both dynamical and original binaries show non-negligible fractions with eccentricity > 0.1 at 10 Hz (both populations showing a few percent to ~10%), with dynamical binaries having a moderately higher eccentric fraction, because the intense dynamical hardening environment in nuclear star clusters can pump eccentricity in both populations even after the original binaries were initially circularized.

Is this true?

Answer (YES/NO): NO